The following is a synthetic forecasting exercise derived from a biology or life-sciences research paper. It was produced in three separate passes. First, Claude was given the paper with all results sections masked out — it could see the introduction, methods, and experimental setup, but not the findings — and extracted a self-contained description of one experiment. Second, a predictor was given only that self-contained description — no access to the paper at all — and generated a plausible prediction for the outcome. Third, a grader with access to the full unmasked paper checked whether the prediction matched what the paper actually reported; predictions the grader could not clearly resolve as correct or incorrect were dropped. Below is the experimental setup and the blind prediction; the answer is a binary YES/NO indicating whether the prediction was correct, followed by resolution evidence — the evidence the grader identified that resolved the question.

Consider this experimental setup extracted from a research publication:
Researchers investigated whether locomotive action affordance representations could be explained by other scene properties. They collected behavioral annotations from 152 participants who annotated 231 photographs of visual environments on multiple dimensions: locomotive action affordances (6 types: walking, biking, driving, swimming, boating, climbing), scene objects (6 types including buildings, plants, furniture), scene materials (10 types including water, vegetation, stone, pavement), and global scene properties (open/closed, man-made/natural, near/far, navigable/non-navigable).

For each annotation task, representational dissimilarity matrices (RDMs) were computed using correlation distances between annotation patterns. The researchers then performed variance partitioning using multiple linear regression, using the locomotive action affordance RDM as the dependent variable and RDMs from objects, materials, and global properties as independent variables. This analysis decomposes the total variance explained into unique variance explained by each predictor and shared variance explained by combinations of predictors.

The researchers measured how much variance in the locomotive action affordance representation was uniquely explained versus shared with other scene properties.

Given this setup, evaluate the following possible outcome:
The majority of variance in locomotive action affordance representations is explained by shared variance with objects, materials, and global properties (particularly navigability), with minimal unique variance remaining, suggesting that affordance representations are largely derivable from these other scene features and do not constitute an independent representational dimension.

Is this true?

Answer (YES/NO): NO